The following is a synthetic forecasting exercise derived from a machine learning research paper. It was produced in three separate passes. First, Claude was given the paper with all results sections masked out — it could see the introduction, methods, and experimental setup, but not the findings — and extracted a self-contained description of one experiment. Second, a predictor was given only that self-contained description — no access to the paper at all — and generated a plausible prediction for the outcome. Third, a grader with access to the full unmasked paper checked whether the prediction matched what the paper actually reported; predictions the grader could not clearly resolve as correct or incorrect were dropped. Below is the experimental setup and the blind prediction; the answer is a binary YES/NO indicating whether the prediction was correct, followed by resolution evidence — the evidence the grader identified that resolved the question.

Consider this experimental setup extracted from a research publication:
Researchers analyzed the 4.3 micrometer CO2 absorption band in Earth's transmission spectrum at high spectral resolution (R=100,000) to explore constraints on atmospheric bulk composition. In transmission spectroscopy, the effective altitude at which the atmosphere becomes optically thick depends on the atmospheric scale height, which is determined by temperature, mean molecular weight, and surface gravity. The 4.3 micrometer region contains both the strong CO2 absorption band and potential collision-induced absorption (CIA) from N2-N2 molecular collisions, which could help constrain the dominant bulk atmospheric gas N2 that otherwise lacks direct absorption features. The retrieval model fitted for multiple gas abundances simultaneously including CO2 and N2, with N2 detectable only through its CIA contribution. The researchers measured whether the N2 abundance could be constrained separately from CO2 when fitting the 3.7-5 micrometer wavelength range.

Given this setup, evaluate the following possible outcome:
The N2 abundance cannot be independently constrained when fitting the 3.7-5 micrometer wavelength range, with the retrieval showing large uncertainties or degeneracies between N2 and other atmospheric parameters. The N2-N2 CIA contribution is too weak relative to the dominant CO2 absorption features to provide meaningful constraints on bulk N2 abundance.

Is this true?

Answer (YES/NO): NO